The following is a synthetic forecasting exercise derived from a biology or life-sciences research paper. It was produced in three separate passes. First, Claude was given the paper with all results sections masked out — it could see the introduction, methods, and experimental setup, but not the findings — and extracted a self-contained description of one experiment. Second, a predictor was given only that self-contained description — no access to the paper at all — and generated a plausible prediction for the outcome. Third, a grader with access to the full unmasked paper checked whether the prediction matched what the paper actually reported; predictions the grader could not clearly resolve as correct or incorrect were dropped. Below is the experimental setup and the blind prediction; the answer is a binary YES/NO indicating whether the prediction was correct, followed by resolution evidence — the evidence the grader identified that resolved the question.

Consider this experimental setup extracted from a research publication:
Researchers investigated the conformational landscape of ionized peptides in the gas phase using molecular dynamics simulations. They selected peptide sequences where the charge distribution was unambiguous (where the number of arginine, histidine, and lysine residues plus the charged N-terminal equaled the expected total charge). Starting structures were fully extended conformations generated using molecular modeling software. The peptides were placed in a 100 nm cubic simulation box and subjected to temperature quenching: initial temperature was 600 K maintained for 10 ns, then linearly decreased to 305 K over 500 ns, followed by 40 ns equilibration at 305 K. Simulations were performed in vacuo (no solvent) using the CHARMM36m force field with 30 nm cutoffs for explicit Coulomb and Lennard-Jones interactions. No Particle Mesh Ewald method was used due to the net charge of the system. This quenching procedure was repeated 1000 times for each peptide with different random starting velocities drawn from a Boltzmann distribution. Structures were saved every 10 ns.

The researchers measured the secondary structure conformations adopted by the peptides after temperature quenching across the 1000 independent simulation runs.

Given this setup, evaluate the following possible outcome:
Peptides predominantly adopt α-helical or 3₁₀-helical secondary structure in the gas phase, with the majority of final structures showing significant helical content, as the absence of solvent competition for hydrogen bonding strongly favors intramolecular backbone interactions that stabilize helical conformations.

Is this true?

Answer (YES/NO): NO